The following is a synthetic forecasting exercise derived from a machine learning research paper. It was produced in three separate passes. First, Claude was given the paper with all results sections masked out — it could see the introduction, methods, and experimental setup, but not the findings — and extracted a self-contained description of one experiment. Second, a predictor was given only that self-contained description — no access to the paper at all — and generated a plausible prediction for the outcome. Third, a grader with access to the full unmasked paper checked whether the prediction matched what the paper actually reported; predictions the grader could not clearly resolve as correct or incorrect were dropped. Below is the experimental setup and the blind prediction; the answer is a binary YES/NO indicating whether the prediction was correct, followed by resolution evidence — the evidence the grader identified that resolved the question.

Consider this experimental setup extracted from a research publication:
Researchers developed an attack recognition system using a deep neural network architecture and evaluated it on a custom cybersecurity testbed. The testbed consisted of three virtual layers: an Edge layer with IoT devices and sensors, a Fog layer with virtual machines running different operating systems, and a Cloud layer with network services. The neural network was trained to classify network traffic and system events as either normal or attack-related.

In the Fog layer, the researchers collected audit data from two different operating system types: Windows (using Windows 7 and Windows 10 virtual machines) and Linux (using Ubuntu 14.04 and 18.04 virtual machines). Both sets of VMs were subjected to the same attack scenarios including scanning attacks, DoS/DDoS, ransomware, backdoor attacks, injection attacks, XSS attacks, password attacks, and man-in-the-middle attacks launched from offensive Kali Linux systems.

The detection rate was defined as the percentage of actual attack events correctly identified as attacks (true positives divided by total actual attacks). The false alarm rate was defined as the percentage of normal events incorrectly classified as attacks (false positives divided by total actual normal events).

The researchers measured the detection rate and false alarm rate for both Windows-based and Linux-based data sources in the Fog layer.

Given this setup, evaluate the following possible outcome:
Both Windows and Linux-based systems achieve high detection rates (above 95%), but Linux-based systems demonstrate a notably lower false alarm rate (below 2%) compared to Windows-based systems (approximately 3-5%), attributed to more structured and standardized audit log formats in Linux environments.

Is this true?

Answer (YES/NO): NO